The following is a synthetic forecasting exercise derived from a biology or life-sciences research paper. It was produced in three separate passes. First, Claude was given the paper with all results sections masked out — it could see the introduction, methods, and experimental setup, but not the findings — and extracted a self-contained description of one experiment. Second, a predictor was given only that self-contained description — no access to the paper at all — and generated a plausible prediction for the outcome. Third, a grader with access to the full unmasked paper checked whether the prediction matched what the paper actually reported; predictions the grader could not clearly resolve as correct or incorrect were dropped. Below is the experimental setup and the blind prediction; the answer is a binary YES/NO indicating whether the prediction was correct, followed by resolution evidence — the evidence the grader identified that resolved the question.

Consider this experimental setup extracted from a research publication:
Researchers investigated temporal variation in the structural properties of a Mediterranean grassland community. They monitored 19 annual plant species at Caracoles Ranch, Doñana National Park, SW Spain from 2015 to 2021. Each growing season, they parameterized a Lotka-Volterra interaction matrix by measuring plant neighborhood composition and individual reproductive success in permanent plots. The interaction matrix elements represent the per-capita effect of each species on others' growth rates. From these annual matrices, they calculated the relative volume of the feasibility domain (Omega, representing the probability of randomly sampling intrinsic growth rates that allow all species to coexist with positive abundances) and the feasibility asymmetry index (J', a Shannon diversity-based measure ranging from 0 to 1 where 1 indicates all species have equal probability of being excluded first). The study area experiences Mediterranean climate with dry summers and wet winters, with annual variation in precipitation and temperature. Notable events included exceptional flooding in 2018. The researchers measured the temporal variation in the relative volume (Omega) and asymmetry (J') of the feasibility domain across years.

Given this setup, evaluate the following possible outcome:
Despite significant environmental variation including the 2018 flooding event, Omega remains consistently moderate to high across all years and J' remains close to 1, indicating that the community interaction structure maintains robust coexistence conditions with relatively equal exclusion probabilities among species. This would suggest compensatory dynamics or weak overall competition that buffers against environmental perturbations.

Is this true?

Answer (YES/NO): NO